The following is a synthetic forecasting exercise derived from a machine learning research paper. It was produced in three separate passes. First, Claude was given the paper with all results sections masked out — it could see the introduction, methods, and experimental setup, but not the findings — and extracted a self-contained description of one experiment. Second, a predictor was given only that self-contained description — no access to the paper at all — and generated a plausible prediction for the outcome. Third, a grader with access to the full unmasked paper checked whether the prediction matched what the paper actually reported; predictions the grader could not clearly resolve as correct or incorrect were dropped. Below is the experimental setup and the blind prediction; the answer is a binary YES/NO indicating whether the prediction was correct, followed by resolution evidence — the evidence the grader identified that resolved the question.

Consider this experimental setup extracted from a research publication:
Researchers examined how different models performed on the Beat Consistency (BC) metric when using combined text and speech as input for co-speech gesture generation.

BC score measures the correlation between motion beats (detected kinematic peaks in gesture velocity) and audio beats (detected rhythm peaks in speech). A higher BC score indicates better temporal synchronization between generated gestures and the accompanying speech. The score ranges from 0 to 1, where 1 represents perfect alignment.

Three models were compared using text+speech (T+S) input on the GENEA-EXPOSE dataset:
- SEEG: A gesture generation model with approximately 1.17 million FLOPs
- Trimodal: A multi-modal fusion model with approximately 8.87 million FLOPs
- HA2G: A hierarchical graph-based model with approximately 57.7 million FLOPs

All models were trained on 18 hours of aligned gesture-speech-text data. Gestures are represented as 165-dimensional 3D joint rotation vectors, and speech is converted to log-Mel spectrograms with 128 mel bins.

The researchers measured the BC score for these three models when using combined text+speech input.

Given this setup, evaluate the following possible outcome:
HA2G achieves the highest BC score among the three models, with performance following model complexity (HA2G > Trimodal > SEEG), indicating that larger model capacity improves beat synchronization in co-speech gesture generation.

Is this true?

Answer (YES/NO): YES